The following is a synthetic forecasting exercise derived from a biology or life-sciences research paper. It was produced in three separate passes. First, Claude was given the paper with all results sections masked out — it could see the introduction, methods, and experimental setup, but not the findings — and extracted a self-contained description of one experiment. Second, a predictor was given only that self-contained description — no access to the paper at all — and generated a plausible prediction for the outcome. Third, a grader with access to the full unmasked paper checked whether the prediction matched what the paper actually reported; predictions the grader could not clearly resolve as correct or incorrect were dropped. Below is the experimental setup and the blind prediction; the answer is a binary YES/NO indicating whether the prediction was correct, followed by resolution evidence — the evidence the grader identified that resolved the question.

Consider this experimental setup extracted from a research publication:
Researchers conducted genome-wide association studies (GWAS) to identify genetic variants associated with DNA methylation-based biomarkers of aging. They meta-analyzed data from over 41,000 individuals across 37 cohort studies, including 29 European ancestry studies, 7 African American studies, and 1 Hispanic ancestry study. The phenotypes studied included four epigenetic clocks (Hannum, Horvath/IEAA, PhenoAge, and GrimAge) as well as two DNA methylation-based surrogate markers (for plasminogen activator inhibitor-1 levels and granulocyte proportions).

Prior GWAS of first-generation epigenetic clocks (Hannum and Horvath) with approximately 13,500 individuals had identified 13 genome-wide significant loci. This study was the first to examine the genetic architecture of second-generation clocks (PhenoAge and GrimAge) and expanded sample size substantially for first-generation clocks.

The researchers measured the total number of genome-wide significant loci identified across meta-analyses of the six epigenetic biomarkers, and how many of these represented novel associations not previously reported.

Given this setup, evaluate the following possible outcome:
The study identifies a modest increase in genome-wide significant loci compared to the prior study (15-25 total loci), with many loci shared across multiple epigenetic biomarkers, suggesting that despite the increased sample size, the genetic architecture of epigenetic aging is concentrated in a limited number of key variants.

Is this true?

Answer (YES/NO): NO